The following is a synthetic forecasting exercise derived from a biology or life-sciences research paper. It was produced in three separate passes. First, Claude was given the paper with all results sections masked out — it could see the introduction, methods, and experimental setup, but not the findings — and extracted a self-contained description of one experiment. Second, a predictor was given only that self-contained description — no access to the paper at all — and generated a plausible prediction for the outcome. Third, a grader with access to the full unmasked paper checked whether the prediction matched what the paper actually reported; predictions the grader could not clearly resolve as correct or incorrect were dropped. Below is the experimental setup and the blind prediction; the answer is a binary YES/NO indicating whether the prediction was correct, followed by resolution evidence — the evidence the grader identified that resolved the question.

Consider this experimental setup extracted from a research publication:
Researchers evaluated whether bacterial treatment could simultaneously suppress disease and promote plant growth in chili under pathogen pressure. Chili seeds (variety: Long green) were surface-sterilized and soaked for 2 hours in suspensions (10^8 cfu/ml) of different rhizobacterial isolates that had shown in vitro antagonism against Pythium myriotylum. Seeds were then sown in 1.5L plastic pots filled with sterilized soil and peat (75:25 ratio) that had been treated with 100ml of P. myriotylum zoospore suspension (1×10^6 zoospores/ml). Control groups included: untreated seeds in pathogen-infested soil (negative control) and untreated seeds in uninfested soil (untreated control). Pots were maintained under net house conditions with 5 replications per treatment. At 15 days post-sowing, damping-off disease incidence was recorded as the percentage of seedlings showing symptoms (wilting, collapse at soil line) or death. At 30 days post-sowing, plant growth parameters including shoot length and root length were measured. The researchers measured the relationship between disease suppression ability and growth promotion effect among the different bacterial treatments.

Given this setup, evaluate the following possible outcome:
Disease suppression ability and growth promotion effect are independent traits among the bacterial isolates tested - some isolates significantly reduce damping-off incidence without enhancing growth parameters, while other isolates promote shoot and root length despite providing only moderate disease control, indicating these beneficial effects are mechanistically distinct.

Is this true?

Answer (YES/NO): NO